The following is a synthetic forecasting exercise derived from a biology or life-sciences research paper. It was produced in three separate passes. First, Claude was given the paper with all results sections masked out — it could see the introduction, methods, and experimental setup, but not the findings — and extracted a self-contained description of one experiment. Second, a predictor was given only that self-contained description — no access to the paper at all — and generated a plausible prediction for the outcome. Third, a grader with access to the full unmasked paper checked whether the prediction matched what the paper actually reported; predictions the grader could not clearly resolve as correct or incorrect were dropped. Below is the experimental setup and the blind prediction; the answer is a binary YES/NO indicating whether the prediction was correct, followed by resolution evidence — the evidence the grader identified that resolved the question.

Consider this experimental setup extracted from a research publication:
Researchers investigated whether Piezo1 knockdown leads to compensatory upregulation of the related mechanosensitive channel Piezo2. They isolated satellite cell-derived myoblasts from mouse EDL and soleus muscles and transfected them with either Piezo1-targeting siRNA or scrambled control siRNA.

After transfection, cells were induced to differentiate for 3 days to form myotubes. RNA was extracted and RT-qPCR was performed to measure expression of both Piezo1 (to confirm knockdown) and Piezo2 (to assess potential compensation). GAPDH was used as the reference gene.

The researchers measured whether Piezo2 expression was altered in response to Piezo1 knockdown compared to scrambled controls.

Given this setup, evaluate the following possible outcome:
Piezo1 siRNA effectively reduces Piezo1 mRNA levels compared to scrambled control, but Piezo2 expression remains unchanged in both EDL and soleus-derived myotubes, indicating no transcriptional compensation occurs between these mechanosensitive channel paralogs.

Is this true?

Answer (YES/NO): YES